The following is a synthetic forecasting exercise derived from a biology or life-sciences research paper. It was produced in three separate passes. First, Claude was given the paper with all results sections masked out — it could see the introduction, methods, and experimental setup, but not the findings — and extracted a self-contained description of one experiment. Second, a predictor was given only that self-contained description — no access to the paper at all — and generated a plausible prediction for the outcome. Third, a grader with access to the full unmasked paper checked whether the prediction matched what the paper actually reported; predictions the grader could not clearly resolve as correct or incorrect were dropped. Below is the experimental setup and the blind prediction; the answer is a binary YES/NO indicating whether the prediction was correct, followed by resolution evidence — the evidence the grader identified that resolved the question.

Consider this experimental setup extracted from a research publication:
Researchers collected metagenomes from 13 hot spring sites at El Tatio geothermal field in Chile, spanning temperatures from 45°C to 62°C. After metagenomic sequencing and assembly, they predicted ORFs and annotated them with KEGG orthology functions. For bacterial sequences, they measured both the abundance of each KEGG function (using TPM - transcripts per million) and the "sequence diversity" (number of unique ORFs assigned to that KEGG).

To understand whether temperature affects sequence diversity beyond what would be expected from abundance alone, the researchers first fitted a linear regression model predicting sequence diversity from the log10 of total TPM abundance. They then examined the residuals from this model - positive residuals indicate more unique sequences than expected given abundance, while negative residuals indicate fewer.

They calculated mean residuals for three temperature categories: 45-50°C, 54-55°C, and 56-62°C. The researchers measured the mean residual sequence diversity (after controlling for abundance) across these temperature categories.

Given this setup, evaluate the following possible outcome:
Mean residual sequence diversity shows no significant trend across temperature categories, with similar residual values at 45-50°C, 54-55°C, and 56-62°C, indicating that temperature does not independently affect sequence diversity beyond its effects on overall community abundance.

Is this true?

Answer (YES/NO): NO